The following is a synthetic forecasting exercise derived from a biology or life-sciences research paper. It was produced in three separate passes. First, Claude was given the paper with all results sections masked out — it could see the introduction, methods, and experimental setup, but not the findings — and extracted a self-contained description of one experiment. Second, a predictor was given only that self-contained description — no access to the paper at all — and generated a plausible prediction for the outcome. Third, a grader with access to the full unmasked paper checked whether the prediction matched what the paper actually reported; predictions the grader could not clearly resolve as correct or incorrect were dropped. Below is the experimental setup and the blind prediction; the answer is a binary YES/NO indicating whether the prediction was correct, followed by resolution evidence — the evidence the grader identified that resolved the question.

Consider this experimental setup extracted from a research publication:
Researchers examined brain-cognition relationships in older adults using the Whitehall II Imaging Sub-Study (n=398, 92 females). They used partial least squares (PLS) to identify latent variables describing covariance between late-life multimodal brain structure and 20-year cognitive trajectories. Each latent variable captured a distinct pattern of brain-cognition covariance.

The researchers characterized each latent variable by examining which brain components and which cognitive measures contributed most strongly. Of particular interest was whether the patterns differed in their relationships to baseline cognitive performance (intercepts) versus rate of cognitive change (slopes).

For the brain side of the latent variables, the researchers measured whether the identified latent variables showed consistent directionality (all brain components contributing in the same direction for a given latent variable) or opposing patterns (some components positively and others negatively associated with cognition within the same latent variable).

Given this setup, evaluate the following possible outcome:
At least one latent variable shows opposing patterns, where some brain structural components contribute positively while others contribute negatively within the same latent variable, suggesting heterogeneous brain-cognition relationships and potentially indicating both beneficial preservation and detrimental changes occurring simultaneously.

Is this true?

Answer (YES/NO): YES